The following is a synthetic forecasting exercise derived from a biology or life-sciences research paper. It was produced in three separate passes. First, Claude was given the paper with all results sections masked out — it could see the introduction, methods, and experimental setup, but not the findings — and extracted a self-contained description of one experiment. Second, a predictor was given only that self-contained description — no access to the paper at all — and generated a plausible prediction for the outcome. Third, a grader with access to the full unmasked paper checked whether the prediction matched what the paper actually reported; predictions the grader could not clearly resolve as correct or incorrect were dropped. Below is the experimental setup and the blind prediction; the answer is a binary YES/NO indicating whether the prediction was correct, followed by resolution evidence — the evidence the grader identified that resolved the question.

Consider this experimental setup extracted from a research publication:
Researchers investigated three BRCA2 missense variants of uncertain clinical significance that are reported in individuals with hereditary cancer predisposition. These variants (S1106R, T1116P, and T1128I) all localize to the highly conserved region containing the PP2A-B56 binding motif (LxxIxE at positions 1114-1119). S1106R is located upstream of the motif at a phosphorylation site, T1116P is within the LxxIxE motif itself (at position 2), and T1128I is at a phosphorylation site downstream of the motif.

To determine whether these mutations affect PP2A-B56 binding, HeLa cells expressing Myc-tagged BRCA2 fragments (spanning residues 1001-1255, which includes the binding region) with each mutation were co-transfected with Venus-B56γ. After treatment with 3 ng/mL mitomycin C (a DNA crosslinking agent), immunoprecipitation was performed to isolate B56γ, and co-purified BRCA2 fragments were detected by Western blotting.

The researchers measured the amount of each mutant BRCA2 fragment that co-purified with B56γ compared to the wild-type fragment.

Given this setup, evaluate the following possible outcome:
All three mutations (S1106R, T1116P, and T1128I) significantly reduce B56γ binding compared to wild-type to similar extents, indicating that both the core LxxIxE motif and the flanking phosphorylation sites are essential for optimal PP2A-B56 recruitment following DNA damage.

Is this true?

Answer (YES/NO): NO